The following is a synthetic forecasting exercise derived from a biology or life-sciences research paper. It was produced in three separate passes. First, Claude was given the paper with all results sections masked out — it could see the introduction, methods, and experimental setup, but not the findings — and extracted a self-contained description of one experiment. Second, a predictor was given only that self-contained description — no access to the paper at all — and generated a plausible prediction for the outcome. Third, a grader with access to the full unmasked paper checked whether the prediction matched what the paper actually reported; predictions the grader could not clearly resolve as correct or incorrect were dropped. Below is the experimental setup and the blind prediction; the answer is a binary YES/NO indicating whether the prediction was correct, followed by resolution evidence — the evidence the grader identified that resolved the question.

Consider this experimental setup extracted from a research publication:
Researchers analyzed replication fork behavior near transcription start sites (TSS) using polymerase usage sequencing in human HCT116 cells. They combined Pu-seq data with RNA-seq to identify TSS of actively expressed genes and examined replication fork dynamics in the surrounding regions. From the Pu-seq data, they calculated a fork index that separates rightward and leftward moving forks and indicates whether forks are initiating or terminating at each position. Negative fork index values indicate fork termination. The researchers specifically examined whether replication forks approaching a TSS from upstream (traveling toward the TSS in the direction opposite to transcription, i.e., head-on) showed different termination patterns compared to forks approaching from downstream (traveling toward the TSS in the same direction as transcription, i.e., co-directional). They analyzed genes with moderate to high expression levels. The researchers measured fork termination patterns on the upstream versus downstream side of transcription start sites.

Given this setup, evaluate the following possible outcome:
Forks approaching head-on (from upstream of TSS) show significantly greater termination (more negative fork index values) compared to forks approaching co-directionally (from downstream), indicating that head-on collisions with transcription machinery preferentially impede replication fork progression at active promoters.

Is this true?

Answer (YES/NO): NO